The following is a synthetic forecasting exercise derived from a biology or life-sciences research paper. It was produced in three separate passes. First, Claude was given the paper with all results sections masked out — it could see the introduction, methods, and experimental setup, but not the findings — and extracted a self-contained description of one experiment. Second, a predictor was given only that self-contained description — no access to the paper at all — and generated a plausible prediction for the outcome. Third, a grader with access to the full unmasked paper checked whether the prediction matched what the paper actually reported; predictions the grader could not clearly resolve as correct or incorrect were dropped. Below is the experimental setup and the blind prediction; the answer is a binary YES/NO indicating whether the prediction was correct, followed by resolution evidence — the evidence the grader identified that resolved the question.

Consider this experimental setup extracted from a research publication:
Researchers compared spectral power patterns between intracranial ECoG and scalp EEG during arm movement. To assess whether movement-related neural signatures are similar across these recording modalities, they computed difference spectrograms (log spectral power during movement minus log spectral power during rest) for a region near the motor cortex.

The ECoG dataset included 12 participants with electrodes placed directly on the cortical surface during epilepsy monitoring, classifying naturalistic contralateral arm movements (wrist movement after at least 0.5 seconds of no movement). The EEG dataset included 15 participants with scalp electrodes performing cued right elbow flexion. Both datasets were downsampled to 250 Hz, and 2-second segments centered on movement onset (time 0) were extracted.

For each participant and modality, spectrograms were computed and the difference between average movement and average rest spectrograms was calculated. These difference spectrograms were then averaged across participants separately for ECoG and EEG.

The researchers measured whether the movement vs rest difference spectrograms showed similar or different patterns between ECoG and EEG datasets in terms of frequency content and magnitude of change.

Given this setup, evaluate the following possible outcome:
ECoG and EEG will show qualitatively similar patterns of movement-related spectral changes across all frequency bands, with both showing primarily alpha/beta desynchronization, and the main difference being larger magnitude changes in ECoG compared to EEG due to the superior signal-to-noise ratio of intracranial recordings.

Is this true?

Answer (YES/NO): NO